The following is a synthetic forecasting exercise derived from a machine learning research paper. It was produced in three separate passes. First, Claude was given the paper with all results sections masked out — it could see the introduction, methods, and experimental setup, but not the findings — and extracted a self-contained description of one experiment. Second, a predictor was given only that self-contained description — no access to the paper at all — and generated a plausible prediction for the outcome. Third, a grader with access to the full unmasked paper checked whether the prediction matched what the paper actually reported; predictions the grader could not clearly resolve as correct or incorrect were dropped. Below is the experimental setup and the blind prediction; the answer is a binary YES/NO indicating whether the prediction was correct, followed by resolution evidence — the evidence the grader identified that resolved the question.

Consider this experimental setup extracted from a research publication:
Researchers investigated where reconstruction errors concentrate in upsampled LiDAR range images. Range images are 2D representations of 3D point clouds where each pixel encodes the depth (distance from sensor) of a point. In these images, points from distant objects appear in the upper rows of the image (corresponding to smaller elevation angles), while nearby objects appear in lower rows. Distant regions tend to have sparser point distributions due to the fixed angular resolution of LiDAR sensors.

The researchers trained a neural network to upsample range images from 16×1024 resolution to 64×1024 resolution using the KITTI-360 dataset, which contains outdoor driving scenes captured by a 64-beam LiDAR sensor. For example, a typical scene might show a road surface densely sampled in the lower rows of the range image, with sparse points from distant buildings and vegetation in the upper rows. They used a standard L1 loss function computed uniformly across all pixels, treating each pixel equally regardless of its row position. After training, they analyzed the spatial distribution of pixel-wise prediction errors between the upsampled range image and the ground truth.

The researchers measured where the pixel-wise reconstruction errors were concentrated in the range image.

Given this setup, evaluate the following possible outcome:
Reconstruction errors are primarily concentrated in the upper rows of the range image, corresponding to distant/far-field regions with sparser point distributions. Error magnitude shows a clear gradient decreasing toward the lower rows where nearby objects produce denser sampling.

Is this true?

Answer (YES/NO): YES